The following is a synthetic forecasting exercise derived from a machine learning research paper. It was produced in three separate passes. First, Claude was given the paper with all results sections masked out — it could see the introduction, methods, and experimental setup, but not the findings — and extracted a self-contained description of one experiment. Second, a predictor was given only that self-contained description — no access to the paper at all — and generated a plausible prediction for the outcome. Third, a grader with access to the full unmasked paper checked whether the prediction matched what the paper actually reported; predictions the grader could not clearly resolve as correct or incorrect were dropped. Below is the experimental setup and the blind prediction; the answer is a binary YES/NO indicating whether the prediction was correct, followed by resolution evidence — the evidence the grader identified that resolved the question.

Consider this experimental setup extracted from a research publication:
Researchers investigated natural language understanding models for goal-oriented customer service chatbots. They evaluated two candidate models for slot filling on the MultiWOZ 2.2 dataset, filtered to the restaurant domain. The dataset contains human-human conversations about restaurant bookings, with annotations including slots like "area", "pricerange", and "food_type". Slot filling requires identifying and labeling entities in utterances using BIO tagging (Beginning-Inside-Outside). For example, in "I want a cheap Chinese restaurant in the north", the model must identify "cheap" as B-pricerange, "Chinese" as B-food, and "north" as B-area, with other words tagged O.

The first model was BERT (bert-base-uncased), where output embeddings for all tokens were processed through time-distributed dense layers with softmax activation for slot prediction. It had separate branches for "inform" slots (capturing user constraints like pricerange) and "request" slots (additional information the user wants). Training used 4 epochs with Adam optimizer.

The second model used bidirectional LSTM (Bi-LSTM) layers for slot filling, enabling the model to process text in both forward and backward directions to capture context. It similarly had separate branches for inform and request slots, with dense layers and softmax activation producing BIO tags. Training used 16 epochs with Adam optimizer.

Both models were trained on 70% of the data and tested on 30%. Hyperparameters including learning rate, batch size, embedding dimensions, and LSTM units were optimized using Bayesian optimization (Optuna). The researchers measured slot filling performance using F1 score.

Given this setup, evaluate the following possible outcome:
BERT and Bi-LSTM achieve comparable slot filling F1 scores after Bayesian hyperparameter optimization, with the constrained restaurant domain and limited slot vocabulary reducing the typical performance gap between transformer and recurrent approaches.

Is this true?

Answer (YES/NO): NO